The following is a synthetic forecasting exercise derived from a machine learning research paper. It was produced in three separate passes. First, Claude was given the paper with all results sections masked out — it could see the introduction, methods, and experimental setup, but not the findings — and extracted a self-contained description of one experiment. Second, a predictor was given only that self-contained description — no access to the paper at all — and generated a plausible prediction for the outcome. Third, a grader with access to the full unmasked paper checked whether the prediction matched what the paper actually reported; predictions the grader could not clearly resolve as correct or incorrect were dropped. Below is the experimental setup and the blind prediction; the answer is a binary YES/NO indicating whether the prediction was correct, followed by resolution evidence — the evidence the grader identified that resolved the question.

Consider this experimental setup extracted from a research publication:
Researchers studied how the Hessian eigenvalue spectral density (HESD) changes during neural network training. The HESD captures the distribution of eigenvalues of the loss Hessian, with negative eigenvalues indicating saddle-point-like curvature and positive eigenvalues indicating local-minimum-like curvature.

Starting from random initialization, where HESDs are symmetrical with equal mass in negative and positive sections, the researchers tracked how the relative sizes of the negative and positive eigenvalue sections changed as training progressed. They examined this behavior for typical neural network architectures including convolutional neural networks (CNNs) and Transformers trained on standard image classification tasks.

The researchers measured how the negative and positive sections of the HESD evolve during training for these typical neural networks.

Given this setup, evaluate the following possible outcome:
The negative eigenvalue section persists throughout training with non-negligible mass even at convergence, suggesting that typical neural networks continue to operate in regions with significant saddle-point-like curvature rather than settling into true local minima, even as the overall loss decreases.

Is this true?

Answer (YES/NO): NO